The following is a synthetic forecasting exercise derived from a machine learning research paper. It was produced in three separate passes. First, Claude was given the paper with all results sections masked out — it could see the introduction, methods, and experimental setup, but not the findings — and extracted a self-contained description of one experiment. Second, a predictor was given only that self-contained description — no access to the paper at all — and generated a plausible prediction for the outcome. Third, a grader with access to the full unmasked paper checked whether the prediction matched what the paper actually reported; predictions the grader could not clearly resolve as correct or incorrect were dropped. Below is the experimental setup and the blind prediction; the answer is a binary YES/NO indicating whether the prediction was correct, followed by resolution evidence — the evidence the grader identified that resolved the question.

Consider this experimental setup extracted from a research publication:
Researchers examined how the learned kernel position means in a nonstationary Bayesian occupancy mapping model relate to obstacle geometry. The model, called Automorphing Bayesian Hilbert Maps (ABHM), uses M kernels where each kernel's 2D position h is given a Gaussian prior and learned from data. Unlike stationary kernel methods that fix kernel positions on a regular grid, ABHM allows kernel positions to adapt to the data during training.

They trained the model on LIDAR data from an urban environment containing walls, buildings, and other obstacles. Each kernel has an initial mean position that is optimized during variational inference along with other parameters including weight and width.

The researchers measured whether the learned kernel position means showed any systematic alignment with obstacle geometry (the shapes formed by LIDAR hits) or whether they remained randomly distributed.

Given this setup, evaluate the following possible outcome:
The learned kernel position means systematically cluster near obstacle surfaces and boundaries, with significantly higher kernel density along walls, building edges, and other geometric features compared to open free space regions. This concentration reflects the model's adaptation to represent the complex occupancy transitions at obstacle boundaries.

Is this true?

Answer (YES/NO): YES